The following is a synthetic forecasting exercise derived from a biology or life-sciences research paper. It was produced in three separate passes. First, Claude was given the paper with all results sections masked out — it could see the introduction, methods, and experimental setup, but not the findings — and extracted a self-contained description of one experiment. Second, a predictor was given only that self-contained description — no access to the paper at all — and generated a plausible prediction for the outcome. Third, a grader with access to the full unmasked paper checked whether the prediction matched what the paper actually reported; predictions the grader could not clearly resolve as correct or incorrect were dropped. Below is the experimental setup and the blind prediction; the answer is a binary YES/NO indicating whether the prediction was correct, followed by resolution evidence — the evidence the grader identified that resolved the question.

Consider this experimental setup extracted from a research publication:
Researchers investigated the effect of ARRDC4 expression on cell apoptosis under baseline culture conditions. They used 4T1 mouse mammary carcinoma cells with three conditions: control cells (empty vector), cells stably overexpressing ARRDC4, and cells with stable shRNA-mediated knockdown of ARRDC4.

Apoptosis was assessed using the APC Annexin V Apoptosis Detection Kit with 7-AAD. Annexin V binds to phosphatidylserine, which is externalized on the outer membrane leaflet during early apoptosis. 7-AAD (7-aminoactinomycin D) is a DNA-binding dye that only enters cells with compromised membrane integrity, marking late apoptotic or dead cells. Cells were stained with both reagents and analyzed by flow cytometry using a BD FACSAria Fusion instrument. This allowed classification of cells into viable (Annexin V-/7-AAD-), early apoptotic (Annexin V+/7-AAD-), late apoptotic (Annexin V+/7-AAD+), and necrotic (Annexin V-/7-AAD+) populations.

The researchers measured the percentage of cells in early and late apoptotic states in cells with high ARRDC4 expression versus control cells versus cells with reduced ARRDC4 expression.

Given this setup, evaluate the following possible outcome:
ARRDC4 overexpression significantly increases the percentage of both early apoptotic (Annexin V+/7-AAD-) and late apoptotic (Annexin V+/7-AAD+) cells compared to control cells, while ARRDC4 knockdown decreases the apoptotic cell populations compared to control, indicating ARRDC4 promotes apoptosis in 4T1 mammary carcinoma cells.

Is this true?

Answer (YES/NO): NO